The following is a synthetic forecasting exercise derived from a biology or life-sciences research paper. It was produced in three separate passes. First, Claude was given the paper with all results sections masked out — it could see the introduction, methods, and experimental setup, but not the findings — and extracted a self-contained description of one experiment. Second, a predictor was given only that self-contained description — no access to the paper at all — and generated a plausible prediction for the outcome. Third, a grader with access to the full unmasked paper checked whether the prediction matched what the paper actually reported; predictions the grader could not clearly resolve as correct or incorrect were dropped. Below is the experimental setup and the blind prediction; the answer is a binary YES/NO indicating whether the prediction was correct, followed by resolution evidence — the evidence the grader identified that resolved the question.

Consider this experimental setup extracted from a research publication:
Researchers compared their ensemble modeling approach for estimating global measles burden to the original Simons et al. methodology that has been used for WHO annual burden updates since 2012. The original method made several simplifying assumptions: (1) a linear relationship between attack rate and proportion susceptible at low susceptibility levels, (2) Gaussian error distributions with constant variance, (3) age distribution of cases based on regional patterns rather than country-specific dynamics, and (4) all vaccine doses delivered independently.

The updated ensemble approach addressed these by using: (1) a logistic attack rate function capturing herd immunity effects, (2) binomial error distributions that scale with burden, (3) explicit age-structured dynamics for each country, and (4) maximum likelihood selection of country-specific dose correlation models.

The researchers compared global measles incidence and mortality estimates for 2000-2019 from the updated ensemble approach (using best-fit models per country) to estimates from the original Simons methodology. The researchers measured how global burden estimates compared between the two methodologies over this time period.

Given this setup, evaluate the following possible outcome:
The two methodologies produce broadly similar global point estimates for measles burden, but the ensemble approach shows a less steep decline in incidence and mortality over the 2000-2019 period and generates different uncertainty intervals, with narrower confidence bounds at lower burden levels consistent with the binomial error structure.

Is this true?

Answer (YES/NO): NO